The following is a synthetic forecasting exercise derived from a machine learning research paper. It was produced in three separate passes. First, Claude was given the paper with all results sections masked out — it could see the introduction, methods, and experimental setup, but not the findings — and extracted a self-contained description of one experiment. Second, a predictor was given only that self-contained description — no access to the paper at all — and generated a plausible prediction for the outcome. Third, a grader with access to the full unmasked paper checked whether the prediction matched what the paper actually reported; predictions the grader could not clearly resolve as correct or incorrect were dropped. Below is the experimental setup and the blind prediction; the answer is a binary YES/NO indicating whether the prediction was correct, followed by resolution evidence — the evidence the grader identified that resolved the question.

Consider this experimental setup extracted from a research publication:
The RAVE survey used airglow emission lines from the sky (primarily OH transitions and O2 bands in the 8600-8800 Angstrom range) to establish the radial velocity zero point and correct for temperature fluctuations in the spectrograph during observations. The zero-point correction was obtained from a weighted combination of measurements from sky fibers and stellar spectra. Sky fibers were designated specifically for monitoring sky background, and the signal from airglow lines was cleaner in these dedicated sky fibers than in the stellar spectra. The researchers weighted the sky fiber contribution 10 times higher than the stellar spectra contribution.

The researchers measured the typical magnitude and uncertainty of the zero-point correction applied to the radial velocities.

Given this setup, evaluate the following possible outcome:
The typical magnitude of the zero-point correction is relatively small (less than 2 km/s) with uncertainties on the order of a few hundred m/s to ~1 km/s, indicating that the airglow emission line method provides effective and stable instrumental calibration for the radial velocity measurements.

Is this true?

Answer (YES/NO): YES